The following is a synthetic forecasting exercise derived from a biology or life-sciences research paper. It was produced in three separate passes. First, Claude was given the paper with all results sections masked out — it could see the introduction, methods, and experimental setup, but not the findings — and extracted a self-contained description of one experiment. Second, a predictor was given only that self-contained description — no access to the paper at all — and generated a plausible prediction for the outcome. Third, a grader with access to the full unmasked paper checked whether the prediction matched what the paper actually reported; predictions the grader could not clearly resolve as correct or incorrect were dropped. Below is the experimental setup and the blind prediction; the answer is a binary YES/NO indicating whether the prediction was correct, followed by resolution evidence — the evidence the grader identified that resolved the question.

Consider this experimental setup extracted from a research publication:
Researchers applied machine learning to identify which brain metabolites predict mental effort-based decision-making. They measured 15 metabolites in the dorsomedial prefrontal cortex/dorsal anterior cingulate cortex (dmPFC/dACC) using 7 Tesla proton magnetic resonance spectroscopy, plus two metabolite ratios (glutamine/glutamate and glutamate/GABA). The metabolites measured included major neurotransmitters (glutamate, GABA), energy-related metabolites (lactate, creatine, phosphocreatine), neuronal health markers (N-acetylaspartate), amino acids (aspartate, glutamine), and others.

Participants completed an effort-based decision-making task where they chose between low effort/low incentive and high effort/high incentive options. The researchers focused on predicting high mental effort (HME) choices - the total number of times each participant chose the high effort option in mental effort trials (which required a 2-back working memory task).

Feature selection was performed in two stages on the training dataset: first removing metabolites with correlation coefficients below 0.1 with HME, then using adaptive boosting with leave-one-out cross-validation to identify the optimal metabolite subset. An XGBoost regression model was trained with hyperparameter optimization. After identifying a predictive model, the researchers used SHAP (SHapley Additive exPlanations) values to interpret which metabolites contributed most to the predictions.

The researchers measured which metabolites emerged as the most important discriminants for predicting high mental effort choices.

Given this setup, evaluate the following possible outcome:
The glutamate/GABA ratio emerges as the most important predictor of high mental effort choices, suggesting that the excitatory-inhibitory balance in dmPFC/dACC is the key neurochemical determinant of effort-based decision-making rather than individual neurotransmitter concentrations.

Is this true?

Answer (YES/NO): NO